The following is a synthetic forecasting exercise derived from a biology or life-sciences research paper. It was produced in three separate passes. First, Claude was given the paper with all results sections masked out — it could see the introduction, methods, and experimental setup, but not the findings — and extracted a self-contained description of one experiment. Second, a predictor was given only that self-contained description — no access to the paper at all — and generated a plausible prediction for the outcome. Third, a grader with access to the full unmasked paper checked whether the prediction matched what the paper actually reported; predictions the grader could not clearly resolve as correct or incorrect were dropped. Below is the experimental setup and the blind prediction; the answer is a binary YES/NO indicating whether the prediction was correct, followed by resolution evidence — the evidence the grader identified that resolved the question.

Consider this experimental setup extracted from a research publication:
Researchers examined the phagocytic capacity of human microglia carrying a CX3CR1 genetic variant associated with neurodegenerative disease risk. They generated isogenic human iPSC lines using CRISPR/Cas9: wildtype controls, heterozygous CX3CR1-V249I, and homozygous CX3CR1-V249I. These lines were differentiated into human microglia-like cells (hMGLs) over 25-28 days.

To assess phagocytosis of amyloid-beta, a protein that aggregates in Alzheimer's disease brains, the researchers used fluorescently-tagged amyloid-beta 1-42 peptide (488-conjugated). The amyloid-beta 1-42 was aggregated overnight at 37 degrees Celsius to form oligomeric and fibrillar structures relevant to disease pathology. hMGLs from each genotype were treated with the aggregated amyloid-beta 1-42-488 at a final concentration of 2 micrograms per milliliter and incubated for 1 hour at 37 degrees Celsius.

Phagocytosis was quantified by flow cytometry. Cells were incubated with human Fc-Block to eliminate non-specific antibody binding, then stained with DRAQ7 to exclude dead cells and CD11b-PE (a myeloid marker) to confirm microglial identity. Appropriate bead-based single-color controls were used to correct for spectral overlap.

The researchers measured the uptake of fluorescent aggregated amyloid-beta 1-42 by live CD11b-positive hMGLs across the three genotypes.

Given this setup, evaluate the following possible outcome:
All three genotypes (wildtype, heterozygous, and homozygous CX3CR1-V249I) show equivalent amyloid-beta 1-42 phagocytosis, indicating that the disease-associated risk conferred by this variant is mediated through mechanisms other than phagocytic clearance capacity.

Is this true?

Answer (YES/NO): NO